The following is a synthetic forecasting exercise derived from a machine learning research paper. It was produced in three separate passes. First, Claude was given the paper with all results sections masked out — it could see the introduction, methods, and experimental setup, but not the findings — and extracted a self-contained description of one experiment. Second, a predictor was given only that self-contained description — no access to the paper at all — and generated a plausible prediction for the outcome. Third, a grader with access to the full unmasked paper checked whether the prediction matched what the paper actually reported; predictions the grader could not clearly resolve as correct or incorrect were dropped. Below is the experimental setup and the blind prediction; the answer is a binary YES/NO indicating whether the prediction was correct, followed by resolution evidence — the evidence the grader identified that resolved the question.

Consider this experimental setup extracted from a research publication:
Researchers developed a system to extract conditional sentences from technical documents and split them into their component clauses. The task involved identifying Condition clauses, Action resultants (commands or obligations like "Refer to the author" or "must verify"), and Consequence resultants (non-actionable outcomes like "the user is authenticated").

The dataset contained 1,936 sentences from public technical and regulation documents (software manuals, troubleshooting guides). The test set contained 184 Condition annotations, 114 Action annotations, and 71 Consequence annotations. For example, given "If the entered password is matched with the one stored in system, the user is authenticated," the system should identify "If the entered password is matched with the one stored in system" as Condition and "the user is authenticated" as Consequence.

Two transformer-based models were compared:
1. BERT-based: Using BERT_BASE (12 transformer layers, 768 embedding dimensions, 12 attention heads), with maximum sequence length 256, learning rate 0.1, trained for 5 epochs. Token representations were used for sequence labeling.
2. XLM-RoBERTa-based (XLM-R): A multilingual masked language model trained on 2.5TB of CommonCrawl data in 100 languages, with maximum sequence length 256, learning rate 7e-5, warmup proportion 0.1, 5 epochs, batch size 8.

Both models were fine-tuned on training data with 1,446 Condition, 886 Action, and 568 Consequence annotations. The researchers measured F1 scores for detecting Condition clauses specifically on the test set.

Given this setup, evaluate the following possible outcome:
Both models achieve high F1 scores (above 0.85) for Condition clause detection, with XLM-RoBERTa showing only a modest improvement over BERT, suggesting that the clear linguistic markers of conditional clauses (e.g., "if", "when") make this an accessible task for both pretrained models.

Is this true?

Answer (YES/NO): NO